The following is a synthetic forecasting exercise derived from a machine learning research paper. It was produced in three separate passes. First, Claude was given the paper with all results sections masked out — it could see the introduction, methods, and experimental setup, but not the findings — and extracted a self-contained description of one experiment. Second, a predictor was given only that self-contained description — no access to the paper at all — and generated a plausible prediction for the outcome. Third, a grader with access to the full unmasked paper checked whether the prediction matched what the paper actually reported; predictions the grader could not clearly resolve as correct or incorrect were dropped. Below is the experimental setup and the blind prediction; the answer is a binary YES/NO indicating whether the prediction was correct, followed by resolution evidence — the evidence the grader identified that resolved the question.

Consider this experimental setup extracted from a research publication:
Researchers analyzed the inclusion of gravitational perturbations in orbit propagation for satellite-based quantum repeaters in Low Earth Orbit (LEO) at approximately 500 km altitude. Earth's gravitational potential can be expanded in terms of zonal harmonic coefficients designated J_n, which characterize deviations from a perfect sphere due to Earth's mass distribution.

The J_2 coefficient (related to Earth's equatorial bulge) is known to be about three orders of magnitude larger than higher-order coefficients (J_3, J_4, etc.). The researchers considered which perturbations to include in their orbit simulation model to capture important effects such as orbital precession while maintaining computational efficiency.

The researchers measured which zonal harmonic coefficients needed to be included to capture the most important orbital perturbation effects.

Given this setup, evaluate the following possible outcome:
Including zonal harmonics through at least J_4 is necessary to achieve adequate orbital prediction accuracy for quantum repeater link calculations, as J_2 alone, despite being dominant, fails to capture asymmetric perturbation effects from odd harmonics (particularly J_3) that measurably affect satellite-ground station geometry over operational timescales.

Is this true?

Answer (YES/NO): NO